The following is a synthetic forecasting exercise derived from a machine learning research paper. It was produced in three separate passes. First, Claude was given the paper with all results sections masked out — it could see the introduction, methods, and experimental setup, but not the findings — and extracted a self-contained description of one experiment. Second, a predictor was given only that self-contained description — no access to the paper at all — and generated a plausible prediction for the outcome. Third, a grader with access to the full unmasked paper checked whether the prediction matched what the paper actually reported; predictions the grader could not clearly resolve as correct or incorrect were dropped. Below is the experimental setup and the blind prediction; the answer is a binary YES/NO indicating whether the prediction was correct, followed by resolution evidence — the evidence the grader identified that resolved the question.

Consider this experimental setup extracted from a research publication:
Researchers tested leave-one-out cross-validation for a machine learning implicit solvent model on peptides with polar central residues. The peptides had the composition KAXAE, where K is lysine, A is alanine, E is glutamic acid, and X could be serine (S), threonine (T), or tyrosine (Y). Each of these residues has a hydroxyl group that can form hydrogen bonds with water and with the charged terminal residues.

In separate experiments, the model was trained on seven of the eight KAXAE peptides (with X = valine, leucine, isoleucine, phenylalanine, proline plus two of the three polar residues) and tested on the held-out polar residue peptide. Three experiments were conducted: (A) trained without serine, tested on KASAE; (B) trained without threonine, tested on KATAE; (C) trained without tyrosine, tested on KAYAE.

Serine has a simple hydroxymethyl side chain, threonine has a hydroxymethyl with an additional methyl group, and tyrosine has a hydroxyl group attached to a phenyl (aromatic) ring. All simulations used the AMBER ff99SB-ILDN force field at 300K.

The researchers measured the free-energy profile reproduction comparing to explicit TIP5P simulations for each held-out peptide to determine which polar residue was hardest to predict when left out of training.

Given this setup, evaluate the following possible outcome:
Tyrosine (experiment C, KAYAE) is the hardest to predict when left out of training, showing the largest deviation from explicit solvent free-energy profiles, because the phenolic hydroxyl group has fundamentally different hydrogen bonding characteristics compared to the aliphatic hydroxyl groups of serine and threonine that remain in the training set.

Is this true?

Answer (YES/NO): YES